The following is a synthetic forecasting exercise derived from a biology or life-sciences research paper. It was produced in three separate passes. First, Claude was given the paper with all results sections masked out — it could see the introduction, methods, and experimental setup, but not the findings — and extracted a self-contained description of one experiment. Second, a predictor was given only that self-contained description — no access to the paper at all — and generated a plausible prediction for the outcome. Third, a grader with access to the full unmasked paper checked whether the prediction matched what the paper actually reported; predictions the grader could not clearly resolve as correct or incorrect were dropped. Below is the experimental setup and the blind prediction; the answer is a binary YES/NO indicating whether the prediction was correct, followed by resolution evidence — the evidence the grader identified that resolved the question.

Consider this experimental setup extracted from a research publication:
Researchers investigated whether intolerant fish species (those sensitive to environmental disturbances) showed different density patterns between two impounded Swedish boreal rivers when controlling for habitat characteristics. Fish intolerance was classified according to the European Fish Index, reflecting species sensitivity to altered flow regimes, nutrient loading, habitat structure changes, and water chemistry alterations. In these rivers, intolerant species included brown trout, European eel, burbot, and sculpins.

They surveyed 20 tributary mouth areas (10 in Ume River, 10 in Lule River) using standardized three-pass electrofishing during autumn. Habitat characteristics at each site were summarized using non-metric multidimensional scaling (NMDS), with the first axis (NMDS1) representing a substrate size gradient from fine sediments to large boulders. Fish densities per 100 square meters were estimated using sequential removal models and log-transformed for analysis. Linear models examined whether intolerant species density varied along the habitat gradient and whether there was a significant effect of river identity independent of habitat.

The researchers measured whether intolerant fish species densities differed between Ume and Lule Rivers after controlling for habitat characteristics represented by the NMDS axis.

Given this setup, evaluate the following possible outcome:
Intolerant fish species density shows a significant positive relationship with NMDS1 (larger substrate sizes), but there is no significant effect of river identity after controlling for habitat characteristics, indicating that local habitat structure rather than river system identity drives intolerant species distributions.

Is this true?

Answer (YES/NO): NO